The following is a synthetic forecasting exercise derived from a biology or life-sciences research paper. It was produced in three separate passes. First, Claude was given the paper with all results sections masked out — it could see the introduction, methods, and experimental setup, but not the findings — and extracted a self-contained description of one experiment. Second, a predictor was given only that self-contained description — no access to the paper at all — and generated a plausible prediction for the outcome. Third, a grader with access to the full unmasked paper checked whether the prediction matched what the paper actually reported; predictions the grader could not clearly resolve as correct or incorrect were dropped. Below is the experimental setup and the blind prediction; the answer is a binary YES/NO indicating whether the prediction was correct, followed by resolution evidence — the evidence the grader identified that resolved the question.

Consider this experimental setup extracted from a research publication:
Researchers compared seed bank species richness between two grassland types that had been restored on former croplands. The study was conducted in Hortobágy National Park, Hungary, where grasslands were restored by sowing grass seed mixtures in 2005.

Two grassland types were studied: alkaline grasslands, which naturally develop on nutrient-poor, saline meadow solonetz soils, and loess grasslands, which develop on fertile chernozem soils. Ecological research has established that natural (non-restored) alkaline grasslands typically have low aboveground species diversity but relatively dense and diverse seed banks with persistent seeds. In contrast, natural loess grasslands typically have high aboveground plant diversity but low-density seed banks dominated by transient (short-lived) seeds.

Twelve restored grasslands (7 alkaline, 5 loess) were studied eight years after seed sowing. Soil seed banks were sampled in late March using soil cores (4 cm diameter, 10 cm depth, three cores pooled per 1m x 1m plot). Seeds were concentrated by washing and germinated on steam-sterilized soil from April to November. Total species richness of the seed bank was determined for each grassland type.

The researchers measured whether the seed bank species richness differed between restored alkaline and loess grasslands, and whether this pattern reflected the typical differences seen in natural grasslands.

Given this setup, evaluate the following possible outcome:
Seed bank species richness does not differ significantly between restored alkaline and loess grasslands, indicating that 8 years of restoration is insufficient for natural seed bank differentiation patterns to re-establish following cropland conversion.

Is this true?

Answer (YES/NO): NO